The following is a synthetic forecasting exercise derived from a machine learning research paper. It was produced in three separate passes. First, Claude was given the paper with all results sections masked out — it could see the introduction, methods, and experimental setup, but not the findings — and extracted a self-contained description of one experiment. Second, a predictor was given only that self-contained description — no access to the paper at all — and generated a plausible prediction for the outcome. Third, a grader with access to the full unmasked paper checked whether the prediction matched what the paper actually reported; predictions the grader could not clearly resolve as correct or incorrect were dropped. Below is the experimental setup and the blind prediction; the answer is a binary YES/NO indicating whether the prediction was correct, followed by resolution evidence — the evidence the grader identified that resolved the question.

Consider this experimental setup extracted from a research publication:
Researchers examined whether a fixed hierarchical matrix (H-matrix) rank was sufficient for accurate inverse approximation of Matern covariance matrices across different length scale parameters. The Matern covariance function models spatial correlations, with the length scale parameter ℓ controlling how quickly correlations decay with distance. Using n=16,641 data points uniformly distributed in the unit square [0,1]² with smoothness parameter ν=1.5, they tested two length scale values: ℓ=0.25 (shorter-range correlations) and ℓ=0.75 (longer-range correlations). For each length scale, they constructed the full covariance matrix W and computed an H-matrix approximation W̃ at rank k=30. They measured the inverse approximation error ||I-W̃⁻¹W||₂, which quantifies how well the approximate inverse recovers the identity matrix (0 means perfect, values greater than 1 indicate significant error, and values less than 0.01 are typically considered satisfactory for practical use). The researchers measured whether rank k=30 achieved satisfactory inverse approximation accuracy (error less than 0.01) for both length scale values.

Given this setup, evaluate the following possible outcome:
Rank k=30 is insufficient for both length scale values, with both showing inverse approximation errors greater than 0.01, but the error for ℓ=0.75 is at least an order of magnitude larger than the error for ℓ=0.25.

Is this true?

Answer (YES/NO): NO